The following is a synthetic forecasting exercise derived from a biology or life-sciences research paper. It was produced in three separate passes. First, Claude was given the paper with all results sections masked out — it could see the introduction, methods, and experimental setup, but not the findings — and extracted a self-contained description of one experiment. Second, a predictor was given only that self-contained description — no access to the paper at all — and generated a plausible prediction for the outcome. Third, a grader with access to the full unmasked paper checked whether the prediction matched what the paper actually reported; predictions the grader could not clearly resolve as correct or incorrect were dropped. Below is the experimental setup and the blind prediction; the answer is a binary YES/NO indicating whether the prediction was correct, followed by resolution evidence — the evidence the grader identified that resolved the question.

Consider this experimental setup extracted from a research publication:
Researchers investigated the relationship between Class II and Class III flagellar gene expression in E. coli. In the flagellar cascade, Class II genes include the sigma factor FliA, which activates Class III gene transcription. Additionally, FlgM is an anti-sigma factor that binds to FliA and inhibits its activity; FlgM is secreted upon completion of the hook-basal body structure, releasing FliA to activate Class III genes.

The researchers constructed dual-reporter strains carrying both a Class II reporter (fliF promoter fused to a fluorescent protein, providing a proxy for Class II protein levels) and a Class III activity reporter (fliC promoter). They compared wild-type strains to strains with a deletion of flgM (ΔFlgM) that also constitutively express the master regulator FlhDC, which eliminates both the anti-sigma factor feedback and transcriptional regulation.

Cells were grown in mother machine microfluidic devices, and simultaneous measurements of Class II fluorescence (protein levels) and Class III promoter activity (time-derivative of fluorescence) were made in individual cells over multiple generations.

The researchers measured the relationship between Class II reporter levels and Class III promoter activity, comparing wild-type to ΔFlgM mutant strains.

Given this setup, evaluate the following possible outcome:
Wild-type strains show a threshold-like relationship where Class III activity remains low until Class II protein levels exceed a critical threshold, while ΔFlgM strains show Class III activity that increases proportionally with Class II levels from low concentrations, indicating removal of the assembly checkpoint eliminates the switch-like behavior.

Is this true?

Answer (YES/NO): YES